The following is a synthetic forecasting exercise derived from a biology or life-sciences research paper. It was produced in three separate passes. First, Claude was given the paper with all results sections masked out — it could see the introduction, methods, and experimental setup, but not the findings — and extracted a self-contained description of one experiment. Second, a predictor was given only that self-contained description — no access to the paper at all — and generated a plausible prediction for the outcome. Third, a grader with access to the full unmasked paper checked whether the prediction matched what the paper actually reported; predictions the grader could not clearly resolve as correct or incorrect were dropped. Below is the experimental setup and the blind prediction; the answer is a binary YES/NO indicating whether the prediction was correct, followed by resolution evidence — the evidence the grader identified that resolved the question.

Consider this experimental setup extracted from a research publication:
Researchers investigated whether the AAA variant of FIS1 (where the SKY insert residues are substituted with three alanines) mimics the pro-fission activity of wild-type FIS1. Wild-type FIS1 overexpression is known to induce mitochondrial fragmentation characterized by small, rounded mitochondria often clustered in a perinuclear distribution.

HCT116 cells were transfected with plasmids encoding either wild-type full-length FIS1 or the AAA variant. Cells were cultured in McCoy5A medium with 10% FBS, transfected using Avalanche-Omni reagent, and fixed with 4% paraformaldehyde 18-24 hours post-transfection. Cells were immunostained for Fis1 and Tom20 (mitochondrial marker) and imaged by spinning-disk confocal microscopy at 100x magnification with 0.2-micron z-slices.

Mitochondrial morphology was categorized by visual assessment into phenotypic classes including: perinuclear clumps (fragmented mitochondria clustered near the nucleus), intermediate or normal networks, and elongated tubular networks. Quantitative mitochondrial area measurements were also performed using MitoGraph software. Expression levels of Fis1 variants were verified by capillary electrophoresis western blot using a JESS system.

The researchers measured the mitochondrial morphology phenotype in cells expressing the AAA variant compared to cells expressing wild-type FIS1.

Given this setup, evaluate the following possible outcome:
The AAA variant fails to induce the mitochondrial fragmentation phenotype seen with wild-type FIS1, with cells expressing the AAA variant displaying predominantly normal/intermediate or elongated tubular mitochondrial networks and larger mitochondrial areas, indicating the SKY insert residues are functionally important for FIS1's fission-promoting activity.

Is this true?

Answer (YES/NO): NO